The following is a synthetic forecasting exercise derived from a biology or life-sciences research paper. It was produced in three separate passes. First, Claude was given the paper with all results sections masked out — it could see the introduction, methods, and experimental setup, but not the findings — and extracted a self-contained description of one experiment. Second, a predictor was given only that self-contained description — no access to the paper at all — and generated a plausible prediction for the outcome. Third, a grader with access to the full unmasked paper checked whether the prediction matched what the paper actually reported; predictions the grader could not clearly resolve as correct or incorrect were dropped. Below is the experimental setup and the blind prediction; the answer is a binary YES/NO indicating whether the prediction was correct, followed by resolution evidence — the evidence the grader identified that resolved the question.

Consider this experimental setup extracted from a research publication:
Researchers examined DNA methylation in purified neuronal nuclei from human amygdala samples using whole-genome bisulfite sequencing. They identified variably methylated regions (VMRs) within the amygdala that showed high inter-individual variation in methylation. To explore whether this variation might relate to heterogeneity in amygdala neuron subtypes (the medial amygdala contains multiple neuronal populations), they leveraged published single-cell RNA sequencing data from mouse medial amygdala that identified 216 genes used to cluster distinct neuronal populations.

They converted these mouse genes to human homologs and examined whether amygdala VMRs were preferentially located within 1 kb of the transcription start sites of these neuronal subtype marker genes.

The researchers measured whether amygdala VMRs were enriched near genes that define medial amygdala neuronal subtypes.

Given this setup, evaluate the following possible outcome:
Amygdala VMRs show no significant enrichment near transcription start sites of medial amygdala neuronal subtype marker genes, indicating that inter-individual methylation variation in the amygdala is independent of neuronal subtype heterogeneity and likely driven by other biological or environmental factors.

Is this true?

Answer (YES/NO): NO